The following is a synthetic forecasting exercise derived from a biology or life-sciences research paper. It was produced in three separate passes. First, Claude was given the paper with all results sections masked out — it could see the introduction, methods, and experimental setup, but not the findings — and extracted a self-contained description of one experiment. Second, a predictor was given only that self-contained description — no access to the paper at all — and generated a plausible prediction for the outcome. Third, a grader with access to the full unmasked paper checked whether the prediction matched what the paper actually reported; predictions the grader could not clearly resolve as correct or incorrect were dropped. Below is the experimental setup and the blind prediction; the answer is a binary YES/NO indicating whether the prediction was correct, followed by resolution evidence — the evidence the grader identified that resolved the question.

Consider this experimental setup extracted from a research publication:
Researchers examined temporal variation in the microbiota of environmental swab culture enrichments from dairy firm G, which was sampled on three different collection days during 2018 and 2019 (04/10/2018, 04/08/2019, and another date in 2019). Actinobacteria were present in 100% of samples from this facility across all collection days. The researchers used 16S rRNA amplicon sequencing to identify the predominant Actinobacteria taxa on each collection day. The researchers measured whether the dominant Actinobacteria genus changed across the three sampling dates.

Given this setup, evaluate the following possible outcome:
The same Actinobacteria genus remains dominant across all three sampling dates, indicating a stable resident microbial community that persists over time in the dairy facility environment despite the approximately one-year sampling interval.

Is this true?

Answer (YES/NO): NO